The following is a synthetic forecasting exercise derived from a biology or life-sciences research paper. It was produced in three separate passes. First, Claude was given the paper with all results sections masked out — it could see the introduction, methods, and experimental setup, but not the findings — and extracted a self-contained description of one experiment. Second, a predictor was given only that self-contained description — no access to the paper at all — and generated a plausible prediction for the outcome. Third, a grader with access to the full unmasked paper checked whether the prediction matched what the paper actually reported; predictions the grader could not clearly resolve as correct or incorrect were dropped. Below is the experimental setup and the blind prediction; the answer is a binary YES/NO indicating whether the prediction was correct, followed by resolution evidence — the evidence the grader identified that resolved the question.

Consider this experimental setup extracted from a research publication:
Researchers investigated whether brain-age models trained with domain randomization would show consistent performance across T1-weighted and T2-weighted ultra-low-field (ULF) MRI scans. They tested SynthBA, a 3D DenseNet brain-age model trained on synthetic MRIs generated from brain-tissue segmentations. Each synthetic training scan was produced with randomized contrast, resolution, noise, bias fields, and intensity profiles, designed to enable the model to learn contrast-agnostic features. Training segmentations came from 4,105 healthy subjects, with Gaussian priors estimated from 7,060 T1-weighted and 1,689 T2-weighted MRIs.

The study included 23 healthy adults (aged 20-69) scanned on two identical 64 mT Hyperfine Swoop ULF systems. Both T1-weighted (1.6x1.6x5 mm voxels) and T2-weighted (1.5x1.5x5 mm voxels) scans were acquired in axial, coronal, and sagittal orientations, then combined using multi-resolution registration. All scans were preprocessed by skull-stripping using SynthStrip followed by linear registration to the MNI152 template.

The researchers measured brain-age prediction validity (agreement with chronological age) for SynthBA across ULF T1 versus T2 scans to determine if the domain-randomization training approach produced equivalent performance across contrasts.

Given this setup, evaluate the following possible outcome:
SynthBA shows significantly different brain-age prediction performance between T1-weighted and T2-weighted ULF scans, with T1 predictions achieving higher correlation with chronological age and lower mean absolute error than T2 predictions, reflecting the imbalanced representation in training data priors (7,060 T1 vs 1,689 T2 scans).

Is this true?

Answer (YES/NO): NO